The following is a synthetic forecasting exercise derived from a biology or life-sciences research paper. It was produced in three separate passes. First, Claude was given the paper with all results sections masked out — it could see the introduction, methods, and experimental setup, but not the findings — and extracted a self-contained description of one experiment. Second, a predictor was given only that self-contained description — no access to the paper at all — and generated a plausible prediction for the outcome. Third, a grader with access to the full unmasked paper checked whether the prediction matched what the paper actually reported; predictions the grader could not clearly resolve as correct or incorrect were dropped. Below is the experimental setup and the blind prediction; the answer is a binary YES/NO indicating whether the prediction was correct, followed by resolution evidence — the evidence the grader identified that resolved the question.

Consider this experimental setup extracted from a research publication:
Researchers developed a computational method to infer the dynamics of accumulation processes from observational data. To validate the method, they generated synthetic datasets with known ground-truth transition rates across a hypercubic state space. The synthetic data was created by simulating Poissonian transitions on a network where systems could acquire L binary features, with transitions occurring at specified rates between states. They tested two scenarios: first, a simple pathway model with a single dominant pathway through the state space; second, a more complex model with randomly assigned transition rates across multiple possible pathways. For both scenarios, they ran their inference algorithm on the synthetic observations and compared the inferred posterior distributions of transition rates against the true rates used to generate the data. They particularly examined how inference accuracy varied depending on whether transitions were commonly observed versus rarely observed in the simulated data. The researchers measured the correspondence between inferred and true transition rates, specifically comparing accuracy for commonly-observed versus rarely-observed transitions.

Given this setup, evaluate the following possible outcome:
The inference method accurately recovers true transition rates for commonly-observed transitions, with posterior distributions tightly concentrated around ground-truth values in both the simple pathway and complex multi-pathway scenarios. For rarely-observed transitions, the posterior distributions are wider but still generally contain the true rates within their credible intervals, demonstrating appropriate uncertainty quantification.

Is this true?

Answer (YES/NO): NO